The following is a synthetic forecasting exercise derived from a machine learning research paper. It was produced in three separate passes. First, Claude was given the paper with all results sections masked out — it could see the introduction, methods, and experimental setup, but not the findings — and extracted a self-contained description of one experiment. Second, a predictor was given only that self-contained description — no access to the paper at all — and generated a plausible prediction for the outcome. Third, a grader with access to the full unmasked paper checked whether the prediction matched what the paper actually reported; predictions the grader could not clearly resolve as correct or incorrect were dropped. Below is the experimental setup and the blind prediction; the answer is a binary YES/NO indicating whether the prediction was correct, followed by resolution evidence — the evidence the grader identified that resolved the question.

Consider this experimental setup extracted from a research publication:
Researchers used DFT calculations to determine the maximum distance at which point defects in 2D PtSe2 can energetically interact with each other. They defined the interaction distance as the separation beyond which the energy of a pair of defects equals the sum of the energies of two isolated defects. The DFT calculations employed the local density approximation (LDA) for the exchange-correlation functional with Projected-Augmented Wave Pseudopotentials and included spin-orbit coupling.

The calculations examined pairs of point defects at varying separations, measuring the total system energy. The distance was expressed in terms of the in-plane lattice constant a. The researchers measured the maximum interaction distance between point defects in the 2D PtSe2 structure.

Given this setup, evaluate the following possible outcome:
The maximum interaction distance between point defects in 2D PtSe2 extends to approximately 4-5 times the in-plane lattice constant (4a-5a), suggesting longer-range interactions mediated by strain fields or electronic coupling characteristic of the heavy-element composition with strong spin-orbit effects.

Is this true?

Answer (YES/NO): YES